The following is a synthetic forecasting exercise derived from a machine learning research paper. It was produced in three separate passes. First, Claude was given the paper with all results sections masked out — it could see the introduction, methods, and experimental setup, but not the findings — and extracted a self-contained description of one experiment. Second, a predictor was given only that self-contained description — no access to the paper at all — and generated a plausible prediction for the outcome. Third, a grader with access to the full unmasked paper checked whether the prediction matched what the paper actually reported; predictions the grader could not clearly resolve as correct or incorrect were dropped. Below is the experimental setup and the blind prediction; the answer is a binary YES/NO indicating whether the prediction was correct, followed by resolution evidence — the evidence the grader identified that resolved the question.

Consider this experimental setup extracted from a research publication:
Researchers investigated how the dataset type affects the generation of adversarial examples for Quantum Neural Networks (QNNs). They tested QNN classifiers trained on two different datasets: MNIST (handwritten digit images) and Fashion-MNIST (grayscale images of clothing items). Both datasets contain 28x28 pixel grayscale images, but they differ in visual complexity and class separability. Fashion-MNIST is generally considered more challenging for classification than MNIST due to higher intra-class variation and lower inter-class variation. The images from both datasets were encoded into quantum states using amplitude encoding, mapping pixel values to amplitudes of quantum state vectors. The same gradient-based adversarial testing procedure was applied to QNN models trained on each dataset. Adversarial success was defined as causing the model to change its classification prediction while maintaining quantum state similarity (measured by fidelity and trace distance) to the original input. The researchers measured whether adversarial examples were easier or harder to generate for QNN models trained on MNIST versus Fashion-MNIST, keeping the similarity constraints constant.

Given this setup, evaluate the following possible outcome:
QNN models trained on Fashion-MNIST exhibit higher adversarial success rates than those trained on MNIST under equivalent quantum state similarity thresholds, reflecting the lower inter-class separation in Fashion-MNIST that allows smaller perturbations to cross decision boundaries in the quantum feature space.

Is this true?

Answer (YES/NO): NO